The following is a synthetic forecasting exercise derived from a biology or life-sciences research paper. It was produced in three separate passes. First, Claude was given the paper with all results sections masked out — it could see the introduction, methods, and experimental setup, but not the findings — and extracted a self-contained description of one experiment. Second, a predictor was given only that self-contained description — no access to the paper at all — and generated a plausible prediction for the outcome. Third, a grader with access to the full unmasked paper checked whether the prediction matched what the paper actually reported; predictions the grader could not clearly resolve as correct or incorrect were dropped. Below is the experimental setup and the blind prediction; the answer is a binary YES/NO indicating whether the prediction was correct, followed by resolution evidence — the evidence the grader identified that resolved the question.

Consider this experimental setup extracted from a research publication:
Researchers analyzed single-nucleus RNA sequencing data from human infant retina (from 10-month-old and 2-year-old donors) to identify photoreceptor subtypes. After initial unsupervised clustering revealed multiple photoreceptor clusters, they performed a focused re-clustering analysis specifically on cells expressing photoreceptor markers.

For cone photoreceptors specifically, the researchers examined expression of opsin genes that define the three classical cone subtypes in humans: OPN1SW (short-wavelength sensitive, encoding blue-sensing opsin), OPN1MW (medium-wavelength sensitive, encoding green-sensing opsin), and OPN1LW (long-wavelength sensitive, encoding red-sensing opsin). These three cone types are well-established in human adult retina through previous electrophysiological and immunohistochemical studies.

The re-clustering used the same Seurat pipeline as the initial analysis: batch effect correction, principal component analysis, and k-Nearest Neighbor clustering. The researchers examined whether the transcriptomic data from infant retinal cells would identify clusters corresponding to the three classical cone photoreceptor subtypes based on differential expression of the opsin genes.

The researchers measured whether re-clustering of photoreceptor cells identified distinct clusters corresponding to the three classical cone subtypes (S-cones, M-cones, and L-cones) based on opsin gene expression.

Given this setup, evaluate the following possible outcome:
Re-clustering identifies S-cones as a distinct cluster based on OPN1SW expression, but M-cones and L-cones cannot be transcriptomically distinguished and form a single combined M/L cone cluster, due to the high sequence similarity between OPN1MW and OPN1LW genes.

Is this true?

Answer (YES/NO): YES